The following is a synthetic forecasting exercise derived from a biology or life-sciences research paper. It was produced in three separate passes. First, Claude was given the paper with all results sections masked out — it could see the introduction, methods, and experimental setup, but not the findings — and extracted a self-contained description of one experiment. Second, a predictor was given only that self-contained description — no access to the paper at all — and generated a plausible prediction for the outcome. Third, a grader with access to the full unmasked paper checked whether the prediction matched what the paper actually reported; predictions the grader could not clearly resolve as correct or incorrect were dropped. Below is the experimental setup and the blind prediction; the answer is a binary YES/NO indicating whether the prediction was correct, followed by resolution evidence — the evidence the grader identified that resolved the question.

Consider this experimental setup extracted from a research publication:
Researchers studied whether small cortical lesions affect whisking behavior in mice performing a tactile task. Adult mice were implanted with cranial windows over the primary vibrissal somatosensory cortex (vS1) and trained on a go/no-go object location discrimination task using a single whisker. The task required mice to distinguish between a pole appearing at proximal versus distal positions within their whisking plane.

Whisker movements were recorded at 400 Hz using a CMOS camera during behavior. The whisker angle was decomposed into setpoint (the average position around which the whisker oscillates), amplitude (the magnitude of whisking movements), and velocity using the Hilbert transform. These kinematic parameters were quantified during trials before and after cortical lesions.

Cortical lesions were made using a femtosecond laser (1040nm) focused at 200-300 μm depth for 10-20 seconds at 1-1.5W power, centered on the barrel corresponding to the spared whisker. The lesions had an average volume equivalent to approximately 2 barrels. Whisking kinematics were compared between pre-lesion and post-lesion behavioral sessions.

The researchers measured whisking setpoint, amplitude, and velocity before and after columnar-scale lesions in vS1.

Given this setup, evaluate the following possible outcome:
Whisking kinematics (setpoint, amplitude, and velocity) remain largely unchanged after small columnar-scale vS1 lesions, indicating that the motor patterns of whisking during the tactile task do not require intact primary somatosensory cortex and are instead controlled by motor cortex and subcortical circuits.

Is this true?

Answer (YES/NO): YES